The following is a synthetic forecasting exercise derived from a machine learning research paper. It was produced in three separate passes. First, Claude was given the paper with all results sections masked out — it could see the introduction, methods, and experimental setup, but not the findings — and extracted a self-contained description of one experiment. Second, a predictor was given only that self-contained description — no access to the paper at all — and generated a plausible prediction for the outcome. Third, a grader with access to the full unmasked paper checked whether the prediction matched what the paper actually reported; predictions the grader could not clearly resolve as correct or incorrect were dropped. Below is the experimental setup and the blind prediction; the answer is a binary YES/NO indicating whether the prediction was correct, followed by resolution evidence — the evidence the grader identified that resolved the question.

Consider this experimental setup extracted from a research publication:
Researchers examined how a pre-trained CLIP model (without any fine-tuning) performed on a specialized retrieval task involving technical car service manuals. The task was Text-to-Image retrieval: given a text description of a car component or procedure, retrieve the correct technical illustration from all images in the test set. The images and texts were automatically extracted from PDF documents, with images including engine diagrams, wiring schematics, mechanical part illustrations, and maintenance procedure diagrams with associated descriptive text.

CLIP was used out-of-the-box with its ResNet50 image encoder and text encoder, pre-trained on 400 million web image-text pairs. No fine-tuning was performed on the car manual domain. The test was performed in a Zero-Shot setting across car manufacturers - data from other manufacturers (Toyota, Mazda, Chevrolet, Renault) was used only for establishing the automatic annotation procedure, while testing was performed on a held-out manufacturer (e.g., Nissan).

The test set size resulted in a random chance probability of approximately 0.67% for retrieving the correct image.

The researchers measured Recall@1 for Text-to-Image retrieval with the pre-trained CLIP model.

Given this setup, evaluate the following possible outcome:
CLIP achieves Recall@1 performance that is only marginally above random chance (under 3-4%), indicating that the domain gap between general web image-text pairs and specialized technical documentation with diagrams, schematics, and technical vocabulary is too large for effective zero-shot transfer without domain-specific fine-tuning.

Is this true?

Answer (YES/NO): NO